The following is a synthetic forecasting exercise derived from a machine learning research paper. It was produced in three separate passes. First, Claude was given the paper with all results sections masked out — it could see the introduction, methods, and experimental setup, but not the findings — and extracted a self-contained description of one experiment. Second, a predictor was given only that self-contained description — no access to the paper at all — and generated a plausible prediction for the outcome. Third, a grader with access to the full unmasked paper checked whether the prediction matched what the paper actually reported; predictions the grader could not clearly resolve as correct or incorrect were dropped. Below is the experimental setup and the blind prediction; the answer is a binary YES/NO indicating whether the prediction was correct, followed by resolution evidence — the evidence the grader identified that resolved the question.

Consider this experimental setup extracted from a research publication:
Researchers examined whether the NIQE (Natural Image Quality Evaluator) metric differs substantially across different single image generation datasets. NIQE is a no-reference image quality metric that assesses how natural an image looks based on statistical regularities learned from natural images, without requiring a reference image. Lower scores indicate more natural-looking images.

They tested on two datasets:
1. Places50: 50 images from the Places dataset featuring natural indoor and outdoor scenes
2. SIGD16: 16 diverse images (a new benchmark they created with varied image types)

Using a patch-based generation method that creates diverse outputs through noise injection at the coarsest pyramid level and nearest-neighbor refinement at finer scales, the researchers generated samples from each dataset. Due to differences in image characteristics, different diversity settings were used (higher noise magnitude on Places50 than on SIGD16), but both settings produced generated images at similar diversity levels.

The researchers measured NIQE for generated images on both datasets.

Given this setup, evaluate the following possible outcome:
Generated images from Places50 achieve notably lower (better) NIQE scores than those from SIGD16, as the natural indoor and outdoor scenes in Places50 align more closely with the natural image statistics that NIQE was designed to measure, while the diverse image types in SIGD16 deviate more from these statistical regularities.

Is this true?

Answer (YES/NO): YES